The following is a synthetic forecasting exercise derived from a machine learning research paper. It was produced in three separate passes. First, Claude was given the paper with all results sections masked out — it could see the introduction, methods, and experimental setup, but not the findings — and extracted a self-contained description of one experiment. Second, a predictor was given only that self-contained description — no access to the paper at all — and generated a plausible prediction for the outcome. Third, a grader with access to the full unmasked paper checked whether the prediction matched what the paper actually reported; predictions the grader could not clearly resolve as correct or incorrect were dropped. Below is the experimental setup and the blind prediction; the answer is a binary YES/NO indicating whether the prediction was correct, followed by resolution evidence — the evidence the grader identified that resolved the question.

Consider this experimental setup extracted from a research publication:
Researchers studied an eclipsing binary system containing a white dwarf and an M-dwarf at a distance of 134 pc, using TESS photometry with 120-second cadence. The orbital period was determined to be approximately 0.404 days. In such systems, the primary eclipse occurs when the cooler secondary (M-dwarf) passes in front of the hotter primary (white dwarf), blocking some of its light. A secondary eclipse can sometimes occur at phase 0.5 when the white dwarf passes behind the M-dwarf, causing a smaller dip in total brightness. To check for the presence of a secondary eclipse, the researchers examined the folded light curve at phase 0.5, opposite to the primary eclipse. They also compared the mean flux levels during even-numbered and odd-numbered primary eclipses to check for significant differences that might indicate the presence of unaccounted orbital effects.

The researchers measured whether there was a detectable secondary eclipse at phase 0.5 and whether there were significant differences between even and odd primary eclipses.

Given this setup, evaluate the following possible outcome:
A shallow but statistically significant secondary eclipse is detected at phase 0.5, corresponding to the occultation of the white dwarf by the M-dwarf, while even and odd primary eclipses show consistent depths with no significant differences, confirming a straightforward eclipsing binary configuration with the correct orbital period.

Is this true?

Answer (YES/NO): NO